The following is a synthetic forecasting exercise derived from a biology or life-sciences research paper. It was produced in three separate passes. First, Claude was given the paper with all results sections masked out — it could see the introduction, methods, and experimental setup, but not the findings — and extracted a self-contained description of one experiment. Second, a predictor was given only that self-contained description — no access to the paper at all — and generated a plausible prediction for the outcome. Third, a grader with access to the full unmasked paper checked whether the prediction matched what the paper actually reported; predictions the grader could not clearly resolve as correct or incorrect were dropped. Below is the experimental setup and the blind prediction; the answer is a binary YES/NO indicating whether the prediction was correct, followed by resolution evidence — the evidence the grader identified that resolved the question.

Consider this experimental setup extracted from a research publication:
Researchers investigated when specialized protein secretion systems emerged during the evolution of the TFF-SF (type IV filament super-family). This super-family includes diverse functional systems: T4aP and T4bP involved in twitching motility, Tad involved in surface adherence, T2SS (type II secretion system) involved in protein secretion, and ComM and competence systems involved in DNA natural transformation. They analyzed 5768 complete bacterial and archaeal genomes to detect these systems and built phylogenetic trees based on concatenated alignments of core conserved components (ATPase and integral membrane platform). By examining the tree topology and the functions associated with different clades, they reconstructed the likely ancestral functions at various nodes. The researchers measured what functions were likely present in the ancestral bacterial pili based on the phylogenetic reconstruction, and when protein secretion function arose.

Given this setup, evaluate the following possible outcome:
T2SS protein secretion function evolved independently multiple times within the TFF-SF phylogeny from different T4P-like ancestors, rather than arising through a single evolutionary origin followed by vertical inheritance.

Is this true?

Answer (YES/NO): YES